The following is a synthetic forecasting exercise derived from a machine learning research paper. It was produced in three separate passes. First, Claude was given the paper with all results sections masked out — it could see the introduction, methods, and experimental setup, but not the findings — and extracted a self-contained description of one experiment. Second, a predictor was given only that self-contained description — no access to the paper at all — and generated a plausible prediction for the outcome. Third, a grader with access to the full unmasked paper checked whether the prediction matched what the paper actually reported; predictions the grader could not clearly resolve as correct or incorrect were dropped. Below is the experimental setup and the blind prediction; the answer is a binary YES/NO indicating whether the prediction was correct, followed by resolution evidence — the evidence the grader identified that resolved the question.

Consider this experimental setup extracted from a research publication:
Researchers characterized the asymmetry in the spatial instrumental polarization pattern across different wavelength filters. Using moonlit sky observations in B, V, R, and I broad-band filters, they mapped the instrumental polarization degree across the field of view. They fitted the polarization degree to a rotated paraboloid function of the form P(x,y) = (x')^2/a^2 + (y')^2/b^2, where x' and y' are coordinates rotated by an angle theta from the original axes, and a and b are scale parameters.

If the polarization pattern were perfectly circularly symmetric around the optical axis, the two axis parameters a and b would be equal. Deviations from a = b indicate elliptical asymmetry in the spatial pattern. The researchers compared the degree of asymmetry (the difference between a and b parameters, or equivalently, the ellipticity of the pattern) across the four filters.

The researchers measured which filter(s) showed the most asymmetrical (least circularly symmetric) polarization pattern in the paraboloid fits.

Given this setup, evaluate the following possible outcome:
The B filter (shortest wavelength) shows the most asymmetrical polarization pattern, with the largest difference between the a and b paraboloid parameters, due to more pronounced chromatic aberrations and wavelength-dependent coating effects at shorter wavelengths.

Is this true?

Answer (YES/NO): NO